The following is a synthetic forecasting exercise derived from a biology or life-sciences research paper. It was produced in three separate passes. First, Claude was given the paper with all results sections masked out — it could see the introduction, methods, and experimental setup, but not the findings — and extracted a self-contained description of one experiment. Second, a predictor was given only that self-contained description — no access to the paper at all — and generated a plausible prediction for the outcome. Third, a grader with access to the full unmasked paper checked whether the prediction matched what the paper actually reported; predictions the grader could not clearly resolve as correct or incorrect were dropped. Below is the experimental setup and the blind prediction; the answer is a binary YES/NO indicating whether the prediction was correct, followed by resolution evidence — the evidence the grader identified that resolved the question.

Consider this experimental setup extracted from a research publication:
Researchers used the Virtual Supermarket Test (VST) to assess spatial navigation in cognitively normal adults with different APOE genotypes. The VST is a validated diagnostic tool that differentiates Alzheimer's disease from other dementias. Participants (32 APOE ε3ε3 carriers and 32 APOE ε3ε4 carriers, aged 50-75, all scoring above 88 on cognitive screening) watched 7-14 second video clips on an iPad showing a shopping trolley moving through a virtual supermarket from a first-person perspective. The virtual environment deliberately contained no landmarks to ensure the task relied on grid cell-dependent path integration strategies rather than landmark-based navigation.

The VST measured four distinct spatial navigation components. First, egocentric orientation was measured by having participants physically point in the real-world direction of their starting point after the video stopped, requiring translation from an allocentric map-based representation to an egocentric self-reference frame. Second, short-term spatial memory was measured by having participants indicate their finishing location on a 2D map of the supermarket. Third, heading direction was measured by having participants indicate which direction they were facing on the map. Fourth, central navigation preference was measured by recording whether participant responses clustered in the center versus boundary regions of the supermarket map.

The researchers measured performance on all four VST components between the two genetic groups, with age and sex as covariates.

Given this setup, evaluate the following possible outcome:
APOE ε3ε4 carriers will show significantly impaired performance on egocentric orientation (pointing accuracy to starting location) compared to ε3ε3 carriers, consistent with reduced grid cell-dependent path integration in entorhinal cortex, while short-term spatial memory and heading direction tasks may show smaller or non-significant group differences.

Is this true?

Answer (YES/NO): YES